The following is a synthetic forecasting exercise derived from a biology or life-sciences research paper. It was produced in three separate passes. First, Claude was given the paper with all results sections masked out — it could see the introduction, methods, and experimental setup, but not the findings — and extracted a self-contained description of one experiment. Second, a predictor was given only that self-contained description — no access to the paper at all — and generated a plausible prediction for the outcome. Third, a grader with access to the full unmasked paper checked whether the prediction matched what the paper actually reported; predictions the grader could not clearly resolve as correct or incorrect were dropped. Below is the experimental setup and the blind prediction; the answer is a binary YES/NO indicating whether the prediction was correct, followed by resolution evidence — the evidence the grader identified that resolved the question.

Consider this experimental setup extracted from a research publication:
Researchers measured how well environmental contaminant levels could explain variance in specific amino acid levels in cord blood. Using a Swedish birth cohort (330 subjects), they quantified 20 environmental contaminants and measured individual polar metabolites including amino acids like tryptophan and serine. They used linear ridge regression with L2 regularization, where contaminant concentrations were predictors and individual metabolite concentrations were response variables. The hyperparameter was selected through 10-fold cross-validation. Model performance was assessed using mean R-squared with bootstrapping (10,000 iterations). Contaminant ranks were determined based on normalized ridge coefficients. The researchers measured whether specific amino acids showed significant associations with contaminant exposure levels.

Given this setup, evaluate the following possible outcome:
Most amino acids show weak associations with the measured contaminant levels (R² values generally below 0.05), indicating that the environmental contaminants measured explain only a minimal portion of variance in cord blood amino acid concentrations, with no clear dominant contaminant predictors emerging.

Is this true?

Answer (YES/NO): NO